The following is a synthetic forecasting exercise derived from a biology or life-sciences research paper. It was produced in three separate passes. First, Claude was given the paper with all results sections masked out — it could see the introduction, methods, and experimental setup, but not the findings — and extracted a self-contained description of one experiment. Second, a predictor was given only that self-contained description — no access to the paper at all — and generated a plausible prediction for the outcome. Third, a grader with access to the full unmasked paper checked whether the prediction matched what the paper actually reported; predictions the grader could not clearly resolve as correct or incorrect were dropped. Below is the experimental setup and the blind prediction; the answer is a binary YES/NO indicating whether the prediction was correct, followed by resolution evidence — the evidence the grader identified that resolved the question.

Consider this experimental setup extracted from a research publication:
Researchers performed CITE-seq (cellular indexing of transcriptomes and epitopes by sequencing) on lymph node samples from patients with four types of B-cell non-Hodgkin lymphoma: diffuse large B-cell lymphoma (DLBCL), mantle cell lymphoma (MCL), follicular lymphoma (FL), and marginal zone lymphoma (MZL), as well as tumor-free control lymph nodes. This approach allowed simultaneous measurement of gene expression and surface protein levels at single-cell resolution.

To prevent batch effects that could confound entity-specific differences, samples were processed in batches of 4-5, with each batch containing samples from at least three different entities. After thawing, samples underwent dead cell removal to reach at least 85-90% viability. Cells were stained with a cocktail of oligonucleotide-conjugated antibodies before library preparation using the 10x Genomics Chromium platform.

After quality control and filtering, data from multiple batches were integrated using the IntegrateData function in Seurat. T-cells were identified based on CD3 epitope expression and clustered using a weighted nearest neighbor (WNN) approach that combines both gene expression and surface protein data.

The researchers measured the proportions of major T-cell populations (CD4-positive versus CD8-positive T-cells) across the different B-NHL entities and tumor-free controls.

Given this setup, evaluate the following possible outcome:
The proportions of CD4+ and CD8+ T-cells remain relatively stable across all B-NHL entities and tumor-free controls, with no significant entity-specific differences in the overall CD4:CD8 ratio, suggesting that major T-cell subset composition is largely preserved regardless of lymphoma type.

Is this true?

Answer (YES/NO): NO